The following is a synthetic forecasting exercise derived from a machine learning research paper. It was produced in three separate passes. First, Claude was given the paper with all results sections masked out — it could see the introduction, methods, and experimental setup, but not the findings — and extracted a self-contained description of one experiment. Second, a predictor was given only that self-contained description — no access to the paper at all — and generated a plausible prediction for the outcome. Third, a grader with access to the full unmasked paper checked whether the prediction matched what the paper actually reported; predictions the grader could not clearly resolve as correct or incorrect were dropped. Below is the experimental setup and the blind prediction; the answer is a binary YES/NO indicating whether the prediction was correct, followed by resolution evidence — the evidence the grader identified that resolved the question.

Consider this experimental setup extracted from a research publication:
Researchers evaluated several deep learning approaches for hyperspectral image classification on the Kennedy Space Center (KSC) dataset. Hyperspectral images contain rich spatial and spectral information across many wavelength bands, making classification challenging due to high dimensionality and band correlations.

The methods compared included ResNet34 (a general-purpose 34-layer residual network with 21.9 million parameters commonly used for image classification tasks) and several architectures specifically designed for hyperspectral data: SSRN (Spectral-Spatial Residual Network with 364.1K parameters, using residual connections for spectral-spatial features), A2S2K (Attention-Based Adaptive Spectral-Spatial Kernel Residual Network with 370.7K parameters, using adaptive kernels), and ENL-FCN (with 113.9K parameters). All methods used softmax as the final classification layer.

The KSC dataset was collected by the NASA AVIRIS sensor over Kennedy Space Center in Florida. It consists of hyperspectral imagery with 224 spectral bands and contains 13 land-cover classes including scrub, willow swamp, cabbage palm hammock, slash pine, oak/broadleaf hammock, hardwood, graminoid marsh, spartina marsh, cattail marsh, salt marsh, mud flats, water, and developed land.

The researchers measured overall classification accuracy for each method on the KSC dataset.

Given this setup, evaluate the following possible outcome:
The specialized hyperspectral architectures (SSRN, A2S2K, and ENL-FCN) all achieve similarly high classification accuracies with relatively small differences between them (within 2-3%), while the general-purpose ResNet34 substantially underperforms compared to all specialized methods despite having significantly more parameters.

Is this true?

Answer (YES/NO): YES